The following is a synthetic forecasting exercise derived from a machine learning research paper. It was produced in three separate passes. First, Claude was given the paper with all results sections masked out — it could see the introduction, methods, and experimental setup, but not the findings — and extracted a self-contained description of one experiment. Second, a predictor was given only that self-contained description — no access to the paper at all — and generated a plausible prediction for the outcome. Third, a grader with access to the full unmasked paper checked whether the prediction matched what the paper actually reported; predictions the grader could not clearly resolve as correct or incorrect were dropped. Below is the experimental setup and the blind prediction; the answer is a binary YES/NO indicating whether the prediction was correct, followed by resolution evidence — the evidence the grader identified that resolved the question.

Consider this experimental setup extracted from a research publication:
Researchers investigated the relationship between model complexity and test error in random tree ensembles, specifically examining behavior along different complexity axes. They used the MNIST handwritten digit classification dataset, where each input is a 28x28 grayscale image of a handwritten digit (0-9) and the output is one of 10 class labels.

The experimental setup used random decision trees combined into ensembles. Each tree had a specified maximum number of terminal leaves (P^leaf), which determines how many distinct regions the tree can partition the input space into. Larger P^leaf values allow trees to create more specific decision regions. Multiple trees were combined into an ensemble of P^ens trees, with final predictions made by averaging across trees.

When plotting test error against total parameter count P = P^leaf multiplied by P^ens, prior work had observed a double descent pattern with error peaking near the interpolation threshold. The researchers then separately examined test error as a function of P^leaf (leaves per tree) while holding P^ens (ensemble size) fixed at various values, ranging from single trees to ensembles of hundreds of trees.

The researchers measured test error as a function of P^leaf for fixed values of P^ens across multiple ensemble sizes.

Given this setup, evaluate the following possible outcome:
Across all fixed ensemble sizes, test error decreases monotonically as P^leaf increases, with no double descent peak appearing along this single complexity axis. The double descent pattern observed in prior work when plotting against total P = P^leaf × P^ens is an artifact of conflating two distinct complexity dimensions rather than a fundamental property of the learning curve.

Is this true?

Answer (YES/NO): NO